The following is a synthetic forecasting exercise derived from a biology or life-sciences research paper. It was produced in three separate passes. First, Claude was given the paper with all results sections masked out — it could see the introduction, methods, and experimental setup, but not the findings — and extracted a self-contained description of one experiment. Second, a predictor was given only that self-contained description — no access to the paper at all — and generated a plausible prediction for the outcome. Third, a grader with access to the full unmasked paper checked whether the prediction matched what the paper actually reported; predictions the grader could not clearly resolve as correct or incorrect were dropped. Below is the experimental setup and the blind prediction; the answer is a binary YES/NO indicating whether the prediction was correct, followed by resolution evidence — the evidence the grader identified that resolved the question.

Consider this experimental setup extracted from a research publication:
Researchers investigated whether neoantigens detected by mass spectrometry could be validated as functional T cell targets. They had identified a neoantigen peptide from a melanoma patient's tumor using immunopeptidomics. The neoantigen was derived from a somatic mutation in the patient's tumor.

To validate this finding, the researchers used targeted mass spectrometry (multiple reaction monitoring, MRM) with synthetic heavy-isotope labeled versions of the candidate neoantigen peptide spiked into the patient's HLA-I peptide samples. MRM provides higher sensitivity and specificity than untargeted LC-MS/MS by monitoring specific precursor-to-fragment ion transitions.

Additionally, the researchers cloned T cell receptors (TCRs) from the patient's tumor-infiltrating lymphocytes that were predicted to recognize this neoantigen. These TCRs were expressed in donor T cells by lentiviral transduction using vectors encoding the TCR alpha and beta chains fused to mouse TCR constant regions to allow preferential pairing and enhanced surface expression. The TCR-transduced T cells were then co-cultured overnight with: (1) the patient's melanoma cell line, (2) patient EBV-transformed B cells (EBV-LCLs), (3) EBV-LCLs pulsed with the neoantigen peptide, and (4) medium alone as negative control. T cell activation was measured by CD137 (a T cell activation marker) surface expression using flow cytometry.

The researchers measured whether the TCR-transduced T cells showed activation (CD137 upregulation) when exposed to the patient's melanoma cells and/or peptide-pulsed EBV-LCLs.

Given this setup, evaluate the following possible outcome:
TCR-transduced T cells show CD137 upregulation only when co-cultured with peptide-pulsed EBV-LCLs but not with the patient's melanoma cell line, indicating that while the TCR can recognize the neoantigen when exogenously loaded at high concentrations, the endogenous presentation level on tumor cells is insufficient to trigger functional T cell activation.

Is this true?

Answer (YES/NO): NO